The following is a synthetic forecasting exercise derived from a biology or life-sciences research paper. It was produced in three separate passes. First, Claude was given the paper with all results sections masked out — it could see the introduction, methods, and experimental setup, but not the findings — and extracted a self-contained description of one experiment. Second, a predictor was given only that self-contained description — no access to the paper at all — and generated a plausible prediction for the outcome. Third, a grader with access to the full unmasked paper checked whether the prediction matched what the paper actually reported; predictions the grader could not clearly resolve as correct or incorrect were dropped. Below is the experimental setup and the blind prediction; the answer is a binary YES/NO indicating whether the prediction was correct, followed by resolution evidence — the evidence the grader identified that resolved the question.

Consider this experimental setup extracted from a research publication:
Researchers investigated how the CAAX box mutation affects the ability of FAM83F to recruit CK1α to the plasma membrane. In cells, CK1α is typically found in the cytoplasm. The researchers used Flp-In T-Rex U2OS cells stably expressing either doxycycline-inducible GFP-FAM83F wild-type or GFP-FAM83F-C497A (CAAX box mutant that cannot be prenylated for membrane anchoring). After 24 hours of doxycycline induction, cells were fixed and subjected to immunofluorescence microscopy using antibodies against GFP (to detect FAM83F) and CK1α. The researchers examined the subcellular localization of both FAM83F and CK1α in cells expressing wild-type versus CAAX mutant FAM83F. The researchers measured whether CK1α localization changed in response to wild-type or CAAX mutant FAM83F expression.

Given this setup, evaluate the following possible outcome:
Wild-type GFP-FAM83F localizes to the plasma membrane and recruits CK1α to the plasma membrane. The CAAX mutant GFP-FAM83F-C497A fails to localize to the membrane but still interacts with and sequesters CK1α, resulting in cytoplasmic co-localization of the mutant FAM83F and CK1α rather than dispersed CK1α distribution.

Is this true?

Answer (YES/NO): NO